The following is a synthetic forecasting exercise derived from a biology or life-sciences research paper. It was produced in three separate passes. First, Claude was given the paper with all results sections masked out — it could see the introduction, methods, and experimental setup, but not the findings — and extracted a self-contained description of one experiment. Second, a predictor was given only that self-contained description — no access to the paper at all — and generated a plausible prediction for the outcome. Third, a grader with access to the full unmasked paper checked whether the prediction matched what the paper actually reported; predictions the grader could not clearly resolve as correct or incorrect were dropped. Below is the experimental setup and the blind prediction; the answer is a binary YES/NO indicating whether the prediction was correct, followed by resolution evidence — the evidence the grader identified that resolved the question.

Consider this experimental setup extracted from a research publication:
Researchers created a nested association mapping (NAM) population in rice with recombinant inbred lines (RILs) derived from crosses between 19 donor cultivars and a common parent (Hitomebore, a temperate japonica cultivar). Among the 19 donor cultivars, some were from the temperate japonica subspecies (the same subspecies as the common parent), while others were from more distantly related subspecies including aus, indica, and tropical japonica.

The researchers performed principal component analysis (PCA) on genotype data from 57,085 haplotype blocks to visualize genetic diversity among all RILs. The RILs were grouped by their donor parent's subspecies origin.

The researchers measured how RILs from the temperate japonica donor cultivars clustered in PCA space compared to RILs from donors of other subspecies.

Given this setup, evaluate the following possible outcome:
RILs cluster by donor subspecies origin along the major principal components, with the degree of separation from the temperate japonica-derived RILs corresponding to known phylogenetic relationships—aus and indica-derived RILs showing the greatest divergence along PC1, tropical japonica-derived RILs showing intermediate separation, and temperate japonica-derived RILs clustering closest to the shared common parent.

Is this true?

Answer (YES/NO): NO